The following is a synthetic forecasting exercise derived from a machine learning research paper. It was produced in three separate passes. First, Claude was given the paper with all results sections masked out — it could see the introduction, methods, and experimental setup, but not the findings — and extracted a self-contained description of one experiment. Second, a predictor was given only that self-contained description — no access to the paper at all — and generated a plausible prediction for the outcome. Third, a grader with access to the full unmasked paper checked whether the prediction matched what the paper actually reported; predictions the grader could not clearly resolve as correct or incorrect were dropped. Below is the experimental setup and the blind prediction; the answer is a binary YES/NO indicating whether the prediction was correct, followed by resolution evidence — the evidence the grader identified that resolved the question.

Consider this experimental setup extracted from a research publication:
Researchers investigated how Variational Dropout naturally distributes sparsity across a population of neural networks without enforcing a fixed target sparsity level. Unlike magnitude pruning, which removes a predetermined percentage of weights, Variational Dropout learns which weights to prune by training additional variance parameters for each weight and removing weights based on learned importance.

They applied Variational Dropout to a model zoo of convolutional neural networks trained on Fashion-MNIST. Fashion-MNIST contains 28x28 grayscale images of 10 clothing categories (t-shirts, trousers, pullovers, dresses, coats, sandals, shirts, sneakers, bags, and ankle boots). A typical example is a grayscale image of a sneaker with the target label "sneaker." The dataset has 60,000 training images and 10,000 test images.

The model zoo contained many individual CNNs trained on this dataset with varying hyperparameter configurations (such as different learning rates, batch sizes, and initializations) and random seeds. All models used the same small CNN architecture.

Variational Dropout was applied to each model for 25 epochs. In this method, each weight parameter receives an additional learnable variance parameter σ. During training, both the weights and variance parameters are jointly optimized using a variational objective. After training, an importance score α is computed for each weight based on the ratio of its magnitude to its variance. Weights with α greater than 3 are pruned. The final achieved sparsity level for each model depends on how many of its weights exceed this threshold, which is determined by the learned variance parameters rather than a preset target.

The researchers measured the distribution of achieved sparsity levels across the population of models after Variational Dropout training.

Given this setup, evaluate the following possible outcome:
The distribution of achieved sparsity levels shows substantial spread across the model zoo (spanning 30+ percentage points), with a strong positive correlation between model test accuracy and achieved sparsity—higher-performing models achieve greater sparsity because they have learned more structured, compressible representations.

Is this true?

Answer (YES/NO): NO